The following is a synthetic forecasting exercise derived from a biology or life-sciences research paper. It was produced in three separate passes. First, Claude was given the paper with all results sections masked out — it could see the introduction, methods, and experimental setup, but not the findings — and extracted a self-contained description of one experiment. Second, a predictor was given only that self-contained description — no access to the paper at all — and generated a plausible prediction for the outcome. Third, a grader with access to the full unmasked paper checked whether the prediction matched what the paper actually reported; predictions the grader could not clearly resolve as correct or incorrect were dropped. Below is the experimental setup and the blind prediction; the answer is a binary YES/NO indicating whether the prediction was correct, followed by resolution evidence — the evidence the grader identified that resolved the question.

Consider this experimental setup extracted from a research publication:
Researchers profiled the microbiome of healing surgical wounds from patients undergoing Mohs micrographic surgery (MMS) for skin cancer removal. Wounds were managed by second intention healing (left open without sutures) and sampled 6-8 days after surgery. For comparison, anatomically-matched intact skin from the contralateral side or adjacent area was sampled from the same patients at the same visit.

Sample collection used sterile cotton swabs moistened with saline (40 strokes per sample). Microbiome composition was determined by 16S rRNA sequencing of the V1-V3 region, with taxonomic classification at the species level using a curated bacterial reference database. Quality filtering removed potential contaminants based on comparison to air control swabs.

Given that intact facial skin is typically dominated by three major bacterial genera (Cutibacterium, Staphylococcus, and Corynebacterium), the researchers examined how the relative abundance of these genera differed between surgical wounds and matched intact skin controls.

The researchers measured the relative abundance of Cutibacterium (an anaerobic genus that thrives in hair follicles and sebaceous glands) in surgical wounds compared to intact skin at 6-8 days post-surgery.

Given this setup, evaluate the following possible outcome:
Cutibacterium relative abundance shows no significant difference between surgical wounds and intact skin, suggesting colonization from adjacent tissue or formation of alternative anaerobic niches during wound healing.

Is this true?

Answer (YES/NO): NO